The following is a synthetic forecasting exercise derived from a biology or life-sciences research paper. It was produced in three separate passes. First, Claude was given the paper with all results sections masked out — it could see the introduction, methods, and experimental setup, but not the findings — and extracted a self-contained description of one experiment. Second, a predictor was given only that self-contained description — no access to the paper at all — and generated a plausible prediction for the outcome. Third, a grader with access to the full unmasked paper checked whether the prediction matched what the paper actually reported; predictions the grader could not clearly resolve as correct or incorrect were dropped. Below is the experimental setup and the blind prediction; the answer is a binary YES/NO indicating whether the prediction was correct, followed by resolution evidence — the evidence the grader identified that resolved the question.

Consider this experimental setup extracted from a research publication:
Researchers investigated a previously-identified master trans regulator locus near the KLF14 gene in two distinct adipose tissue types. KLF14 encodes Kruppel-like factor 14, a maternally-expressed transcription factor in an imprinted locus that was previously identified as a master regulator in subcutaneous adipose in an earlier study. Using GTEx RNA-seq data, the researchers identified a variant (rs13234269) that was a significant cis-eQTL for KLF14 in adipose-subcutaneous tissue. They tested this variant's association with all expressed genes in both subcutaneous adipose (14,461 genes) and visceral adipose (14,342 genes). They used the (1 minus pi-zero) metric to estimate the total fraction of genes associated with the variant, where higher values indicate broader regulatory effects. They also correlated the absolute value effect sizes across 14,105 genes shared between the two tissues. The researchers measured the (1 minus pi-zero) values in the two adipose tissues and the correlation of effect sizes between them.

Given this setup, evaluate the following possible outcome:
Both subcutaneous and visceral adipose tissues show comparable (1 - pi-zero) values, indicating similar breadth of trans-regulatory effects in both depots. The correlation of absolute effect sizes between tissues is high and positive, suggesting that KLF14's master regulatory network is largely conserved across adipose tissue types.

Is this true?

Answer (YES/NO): NO